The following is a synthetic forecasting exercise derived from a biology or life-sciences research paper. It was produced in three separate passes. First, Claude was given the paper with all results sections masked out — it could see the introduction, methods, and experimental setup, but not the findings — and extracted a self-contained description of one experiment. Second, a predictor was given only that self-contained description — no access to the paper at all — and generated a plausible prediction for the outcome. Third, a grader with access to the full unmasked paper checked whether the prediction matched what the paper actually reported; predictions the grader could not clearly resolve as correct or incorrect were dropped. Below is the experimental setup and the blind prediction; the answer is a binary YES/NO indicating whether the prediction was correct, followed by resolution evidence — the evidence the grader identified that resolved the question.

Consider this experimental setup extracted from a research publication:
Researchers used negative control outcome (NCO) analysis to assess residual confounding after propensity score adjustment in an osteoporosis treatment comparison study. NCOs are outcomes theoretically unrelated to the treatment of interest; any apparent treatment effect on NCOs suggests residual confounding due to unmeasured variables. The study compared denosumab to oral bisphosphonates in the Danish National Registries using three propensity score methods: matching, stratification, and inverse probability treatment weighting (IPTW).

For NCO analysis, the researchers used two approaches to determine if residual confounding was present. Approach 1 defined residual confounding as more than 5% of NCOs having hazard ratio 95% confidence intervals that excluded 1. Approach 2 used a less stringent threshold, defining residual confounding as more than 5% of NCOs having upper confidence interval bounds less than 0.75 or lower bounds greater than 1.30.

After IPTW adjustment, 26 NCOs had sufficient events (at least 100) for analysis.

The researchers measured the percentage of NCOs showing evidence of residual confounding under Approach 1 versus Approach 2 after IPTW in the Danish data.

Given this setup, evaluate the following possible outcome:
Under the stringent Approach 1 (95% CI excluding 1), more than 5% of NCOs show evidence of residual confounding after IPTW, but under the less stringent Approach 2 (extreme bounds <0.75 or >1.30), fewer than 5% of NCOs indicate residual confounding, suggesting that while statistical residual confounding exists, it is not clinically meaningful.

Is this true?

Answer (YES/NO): YES